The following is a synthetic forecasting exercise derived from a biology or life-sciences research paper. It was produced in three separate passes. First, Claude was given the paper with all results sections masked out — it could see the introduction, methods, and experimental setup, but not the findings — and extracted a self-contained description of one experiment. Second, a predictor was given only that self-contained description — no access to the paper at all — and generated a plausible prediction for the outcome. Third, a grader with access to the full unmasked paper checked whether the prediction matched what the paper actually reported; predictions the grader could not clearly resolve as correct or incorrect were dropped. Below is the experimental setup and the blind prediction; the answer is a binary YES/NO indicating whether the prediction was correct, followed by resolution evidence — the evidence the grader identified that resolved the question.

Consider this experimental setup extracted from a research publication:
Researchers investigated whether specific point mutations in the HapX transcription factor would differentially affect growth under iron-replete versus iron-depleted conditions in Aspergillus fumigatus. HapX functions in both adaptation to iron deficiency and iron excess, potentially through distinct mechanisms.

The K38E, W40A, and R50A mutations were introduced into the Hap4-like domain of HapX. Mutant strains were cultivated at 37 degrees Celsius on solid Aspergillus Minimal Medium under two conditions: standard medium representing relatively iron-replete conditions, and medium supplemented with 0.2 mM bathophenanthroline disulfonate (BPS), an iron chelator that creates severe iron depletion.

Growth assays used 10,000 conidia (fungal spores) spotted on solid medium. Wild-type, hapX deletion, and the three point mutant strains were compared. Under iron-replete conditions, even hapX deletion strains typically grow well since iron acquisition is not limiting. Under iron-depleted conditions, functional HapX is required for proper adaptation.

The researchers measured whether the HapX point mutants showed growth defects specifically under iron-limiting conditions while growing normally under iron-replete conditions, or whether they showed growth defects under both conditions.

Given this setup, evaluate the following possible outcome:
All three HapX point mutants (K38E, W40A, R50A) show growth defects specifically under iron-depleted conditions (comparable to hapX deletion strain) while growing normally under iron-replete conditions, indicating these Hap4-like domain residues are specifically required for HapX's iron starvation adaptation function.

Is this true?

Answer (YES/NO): NO